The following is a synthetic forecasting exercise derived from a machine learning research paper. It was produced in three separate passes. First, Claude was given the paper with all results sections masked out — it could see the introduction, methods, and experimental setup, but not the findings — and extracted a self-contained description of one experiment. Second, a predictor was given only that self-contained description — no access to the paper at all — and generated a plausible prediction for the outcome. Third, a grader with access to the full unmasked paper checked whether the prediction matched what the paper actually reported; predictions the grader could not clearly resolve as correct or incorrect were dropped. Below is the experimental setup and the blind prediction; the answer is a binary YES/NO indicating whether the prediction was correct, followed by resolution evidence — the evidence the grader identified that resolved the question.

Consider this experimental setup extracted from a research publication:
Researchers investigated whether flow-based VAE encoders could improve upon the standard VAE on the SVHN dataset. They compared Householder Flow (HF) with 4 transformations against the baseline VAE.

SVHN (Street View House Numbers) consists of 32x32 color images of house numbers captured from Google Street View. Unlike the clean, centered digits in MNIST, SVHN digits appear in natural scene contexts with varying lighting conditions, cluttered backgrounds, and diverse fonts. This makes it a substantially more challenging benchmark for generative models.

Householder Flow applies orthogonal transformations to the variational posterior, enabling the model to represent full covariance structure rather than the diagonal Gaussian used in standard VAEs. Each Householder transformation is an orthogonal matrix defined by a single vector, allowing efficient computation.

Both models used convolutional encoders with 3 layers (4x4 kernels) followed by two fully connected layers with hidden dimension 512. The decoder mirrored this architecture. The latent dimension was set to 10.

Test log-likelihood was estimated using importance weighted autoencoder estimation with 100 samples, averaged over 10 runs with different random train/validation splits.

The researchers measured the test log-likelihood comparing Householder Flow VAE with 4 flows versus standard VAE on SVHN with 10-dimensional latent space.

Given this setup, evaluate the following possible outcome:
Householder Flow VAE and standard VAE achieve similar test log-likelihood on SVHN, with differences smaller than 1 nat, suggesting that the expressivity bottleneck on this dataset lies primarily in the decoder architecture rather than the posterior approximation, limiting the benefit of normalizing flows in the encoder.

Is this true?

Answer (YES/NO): NO